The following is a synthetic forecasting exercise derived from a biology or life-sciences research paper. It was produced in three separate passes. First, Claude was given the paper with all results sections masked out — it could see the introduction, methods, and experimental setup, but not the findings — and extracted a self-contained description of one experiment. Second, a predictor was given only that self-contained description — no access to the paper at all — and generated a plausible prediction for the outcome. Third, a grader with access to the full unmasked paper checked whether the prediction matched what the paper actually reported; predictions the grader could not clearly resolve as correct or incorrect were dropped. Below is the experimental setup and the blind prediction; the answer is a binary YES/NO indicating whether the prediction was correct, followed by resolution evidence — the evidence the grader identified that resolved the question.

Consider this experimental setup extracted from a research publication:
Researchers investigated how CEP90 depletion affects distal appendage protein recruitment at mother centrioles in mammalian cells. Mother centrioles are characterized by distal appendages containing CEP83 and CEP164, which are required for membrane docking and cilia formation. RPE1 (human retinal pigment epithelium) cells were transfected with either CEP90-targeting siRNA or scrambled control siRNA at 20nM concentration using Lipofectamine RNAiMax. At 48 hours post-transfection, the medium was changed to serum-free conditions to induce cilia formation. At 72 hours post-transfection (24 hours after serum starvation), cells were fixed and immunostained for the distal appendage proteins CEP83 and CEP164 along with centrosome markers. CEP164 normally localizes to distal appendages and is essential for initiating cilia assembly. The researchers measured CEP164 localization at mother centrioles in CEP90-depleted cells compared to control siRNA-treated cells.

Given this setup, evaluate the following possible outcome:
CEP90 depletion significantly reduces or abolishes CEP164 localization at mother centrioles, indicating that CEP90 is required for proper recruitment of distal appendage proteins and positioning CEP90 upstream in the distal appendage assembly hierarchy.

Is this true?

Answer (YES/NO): YES